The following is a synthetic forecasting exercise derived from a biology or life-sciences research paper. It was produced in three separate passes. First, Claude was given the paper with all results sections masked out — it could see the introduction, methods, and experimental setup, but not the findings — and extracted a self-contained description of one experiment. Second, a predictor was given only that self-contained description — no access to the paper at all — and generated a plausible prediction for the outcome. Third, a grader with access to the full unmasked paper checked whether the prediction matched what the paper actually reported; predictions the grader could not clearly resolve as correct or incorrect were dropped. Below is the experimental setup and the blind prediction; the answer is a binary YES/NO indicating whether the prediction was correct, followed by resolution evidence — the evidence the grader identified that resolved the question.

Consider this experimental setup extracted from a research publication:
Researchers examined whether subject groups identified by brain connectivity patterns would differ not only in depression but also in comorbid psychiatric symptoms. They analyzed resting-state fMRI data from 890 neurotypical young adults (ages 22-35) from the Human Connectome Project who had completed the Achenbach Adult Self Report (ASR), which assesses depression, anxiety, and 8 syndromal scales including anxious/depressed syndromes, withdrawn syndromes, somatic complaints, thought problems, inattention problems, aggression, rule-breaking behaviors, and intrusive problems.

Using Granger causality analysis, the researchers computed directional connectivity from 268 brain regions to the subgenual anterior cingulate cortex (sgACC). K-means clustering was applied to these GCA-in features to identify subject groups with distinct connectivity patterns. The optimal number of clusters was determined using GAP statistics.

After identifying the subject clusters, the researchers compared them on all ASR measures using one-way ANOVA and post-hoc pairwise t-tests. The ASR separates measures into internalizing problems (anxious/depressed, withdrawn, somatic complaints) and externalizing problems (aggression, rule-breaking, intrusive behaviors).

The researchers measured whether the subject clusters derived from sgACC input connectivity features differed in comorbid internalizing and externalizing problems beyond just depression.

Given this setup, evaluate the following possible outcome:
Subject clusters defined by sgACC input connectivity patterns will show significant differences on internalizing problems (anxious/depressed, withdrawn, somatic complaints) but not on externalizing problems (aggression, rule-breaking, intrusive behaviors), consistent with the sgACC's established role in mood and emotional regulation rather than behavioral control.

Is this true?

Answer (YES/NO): NO